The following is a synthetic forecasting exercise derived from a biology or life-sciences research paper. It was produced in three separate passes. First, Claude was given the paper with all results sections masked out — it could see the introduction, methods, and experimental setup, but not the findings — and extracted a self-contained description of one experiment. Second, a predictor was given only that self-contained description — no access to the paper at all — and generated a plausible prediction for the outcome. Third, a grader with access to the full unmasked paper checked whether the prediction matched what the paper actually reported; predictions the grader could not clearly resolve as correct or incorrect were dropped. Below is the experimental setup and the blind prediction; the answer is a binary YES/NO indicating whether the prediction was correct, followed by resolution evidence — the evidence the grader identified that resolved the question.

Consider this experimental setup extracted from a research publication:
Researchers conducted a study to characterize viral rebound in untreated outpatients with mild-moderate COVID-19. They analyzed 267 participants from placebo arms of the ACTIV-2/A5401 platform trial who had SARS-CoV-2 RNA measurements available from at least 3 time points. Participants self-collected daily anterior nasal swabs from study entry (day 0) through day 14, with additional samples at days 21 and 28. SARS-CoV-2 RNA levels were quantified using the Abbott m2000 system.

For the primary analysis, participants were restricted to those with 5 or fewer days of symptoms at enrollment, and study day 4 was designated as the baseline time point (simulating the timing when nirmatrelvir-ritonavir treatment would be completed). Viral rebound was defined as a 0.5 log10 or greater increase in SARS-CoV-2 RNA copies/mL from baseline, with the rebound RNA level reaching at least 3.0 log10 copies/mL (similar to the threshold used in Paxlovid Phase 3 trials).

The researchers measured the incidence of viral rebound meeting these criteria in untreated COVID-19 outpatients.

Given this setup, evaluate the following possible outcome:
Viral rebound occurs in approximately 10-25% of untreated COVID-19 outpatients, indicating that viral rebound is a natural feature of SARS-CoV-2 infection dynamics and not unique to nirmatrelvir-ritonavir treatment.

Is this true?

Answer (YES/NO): YES